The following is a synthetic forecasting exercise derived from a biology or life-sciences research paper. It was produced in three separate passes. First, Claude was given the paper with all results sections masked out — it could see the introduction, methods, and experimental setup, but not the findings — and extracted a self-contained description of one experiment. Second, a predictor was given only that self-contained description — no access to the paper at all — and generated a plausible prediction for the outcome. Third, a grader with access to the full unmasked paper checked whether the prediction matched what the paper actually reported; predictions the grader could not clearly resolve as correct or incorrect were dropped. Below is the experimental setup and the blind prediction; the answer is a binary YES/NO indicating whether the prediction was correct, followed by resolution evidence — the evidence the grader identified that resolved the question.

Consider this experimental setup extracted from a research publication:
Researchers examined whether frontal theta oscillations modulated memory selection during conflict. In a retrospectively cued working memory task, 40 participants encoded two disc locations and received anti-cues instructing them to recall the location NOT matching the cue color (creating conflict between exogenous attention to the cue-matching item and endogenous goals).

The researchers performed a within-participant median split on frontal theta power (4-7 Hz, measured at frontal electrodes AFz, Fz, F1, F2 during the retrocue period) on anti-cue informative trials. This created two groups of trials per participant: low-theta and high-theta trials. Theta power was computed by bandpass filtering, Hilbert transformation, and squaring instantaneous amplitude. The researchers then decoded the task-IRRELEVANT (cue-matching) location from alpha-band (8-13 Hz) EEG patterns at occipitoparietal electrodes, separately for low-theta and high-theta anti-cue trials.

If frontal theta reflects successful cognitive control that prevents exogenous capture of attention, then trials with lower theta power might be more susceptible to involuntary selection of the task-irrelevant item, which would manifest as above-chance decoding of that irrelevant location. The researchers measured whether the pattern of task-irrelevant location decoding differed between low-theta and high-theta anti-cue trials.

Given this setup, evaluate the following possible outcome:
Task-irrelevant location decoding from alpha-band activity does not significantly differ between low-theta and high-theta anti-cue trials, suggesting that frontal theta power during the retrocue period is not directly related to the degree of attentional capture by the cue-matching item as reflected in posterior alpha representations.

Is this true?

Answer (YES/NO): YES